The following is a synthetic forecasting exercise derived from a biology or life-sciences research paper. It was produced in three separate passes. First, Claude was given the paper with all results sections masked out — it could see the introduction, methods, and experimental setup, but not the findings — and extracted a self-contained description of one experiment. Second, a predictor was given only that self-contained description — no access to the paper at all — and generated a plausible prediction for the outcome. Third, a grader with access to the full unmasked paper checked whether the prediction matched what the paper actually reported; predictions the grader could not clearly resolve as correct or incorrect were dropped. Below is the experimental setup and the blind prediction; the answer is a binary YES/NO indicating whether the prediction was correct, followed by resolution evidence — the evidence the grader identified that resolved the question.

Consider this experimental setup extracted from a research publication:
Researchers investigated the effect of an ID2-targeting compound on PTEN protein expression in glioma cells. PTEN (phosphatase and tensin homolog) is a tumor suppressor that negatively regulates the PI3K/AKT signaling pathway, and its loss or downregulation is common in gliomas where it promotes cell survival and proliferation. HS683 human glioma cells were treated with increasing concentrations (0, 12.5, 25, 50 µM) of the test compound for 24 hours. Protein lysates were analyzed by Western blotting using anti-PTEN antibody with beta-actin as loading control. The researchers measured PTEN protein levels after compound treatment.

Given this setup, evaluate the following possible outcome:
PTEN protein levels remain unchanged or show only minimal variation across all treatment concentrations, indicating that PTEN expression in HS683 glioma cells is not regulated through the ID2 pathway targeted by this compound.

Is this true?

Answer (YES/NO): NO